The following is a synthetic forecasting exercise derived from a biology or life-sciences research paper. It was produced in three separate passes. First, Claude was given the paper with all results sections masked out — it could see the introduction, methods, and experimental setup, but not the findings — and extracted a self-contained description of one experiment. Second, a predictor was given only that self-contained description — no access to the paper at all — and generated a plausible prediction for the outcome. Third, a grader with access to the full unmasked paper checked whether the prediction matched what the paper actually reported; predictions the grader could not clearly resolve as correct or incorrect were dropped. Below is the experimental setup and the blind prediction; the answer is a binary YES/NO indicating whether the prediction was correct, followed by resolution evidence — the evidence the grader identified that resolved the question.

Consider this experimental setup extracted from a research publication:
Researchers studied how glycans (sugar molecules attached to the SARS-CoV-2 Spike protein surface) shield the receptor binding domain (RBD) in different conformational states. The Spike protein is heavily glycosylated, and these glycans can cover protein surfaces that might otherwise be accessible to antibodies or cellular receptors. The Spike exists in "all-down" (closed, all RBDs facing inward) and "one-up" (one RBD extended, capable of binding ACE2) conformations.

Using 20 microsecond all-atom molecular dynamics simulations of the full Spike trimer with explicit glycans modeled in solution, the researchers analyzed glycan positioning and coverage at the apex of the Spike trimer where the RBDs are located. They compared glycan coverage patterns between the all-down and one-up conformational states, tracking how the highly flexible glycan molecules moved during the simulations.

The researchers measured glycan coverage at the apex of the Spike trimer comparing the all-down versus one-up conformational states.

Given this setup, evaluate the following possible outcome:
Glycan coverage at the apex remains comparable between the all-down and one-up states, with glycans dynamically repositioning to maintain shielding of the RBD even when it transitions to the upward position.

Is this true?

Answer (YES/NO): NO